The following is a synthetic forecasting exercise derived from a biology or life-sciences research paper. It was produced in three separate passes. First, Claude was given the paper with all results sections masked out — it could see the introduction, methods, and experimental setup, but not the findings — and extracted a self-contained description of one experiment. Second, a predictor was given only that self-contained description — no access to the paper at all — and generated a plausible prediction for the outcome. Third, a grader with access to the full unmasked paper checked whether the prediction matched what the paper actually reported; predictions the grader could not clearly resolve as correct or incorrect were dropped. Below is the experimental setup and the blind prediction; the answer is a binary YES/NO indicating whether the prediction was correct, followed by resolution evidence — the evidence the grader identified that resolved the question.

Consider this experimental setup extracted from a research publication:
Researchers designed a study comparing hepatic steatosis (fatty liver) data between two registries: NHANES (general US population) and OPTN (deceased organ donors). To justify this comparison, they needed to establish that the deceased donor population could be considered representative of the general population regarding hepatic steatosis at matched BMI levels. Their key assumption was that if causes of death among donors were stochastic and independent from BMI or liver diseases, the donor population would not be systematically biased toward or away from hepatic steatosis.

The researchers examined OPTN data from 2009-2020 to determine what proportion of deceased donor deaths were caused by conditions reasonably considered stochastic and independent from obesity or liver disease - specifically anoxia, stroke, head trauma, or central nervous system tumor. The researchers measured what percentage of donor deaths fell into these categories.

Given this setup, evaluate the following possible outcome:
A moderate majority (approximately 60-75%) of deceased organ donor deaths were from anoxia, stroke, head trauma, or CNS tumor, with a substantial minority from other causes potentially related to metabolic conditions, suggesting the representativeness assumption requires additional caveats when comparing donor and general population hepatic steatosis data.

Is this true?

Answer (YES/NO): NO